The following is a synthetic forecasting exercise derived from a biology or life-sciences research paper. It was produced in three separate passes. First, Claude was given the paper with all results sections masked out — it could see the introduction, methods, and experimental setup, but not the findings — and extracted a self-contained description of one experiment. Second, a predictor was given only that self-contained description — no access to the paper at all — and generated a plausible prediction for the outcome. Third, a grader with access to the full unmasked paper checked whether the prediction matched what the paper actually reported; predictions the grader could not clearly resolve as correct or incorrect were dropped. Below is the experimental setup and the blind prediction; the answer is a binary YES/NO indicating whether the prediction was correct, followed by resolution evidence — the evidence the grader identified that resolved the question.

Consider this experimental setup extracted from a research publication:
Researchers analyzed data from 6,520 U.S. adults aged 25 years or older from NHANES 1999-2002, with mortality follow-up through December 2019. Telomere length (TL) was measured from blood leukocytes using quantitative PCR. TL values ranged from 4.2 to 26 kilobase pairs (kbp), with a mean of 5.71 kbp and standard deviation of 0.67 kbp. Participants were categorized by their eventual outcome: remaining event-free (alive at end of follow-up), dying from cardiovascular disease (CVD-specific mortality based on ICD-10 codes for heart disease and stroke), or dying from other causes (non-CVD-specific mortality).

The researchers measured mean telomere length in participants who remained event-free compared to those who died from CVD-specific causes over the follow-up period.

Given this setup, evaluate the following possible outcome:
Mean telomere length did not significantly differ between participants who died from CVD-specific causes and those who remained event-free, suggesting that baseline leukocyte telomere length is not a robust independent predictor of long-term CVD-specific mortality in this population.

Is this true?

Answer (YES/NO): NO